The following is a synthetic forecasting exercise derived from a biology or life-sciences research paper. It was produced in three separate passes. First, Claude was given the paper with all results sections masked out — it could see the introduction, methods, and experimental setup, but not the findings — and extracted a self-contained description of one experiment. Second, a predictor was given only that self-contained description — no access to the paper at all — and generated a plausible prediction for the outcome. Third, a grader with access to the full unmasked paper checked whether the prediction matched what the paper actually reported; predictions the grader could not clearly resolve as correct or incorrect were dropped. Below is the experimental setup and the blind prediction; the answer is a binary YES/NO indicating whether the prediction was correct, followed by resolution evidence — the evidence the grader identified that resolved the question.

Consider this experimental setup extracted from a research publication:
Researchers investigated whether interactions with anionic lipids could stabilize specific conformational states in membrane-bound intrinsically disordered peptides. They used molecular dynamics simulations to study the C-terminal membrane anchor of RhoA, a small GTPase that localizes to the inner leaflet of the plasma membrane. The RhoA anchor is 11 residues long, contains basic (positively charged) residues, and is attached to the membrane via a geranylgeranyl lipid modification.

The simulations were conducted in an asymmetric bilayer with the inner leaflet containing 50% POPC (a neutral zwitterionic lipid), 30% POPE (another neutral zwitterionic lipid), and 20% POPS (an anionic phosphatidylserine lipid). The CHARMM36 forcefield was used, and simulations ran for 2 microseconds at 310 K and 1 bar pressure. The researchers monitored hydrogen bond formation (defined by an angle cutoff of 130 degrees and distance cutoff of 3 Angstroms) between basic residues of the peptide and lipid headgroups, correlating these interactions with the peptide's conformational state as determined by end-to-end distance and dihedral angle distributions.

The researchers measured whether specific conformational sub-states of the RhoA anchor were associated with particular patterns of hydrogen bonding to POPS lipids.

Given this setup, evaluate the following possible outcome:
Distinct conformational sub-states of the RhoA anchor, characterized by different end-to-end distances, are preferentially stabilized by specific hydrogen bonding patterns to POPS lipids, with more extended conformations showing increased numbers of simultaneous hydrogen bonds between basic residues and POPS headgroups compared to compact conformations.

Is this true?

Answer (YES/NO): NO